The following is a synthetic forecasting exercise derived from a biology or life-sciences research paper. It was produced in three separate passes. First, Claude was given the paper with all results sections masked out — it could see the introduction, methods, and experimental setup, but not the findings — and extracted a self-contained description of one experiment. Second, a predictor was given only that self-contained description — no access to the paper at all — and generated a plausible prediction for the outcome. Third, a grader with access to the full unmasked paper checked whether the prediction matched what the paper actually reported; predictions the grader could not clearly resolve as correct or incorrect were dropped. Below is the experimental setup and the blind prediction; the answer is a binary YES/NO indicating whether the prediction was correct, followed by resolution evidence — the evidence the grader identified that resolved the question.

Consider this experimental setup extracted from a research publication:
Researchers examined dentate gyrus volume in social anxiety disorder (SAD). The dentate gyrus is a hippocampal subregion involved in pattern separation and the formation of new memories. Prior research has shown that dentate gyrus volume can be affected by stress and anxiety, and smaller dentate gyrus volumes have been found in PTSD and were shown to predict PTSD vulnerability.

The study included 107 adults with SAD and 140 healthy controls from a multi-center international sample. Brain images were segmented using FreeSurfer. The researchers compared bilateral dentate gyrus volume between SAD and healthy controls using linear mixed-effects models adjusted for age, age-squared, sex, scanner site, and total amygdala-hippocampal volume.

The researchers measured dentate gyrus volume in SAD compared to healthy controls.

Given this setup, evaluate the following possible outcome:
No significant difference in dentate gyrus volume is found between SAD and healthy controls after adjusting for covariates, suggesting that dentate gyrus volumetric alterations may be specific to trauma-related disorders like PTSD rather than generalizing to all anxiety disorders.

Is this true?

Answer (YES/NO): NO